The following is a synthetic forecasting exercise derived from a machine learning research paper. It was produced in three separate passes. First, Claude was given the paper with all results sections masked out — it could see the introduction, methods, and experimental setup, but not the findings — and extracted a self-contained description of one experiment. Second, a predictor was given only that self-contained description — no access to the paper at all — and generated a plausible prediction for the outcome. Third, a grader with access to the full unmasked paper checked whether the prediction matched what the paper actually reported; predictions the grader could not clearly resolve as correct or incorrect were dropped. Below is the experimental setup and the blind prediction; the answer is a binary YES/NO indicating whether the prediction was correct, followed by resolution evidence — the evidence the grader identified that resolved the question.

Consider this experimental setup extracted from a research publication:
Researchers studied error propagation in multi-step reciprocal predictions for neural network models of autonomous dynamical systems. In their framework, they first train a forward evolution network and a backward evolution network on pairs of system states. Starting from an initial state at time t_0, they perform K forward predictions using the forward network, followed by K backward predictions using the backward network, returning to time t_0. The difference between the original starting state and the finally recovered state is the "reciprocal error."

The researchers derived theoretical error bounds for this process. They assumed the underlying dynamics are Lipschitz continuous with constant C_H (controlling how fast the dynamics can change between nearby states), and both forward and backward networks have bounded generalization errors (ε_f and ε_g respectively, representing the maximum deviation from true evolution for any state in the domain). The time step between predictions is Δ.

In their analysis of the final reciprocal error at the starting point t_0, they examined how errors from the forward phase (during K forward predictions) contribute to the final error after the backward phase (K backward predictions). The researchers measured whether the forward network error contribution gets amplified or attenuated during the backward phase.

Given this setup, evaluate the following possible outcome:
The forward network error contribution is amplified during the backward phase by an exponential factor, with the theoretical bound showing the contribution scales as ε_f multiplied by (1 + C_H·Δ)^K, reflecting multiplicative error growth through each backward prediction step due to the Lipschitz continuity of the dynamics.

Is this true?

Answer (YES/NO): NO